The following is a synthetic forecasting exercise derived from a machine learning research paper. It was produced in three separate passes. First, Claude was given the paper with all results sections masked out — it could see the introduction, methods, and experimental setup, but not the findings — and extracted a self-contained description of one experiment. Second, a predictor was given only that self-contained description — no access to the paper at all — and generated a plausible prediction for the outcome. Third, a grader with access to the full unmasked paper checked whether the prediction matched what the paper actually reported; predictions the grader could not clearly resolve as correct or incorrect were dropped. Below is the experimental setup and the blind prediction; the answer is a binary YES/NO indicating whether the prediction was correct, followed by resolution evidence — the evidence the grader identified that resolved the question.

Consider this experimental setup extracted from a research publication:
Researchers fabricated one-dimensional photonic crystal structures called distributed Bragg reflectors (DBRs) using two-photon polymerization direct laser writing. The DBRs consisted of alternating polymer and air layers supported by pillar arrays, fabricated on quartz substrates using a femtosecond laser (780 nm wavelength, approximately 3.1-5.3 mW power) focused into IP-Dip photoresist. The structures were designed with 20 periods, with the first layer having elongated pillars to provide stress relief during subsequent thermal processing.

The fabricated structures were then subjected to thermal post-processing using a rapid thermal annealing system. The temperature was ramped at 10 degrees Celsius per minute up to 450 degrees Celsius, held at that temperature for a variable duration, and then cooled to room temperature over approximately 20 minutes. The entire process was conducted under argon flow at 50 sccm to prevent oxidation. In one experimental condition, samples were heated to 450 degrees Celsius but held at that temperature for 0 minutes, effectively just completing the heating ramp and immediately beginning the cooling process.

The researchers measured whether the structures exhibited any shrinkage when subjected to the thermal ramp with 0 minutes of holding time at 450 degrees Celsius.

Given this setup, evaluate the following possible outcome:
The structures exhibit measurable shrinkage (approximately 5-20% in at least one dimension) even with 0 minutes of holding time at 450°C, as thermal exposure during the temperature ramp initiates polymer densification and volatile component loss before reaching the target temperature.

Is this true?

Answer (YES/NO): NO